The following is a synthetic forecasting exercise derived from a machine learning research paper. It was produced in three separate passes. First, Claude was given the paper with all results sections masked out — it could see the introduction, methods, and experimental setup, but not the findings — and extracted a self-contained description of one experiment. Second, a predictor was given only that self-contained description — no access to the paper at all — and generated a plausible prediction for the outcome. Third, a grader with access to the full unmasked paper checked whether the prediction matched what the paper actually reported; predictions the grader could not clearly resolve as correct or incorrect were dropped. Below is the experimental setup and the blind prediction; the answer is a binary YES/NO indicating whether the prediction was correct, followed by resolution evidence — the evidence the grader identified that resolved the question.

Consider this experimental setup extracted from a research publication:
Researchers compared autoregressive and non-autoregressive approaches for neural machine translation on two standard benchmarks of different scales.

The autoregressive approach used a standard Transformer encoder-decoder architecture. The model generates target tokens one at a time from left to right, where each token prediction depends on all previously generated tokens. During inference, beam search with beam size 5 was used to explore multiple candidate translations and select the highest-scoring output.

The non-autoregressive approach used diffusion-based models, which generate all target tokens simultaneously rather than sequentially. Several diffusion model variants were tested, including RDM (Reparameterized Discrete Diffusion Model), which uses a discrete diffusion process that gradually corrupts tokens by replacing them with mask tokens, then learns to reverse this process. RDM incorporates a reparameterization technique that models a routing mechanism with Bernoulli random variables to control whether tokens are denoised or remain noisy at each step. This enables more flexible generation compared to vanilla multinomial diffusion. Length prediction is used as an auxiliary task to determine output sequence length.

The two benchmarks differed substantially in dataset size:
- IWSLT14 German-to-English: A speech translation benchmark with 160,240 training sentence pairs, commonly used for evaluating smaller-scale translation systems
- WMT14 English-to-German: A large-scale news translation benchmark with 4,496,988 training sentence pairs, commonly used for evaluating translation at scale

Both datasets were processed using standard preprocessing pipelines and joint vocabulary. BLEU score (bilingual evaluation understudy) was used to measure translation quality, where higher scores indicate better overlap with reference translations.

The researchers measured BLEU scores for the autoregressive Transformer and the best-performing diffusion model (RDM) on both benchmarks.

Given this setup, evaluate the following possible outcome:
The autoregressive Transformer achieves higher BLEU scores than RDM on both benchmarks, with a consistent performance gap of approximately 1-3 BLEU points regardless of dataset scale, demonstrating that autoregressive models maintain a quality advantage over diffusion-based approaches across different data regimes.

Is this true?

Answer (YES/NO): NO